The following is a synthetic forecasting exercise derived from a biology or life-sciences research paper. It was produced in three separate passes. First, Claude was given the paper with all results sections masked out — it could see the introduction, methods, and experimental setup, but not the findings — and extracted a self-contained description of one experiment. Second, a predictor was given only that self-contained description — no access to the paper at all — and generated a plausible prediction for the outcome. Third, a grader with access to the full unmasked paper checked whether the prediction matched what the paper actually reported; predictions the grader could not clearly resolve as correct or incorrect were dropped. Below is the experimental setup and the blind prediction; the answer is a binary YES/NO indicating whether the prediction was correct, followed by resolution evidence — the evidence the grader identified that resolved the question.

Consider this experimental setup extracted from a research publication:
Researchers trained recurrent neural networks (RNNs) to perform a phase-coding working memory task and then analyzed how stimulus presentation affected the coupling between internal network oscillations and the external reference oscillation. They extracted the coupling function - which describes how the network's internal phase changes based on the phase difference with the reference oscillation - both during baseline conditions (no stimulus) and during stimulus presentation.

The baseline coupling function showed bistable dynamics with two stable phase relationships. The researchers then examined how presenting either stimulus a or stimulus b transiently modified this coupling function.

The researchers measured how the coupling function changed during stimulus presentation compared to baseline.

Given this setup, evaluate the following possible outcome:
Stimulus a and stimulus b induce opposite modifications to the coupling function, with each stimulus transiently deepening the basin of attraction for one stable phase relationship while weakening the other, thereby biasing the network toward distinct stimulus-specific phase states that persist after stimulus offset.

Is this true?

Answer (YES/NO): NO